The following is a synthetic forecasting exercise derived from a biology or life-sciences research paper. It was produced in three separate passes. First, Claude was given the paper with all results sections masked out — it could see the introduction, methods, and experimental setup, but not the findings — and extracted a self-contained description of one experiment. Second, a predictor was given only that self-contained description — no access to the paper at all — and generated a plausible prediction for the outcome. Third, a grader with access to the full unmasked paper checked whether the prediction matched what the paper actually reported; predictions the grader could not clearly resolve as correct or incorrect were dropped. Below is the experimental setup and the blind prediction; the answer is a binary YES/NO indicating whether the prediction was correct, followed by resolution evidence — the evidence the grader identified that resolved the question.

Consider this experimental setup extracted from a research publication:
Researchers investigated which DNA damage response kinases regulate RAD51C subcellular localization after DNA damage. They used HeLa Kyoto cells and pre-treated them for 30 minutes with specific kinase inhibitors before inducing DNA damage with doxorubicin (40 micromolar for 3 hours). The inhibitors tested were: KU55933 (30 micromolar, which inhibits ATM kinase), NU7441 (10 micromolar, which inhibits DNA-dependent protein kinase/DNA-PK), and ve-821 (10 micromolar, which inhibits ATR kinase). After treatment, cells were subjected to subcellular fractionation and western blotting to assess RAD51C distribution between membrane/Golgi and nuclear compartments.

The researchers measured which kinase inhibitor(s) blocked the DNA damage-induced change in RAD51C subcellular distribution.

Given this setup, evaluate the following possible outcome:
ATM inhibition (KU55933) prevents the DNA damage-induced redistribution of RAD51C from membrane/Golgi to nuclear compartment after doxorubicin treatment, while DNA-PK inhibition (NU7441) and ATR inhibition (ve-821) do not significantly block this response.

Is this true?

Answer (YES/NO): YES